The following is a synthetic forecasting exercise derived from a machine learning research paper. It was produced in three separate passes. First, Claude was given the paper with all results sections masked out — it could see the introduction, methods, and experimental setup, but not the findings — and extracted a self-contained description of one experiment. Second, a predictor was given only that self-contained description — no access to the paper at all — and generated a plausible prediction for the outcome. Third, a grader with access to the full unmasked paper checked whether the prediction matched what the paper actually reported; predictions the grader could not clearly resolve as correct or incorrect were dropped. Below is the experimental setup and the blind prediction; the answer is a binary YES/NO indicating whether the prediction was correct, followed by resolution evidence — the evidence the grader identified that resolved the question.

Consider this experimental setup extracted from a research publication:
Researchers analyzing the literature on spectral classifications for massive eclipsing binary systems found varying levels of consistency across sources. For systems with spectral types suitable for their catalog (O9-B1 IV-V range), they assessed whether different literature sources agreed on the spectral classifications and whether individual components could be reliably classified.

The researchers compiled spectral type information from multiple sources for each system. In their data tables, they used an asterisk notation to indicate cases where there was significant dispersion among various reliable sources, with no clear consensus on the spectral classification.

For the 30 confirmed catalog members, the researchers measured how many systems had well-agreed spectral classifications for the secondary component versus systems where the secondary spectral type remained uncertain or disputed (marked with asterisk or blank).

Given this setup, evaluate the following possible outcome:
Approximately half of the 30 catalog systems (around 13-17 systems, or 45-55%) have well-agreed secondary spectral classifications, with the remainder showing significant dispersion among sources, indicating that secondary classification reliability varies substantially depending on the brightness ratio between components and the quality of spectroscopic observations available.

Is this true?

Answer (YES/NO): NO